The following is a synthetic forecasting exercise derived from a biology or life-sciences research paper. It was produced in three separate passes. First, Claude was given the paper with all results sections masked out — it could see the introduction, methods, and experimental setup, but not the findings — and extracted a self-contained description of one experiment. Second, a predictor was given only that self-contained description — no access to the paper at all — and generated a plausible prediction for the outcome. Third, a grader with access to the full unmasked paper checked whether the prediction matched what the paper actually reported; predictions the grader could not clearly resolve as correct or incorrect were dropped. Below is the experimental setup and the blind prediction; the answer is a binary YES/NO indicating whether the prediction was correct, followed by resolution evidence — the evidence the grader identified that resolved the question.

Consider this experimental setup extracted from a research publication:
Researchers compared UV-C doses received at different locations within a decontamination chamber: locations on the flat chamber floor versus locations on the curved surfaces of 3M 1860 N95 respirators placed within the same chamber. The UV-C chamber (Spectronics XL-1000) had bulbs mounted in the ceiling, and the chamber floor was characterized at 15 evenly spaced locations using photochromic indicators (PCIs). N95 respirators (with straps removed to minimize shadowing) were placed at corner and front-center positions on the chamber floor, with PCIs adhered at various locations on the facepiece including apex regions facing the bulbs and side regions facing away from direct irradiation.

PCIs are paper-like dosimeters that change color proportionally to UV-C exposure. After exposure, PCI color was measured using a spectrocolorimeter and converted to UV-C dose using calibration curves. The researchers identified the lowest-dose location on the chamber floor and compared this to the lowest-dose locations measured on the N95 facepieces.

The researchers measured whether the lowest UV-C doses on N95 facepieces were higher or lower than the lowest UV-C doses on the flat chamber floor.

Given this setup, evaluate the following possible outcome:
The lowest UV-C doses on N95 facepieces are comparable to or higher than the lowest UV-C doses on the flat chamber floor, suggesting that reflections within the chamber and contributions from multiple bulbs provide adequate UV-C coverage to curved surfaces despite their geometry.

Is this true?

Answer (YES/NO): NO